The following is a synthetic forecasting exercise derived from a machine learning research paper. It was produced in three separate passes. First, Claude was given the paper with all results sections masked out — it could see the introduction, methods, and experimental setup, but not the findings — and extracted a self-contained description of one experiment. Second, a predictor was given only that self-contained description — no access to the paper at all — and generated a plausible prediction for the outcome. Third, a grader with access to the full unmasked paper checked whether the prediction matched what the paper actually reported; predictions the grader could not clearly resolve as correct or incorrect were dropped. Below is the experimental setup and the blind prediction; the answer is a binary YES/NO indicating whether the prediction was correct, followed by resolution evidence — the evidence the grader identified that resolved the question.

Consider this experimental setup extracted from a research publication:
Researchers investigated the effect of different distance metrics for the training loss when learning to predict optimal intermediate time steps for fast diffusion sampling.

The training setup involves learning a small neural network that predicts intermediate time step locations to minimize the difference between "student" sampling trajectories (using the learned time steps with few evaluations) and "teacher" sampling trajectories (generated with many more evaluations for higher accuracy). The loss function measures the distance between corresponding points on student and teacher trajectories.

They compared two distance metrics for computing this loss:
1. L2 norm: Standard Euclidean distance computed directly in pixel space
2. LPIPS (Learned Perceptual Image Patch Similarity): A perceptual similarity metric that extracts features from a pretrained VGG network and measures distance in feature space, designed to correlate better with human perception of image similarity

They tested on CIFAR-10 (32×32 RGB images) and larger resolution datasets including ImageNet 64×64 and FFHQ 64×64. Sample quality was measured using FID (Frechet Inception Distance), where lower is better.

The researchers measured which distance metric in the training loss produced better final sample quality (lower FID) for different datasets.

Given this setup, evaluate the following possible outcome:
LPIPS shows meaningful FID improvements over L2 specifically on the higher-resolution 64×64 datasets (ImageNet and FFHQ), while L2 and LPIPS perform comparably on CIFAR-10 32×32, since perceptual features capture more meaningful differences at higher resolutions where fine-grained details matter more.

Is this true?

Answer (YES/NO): NO